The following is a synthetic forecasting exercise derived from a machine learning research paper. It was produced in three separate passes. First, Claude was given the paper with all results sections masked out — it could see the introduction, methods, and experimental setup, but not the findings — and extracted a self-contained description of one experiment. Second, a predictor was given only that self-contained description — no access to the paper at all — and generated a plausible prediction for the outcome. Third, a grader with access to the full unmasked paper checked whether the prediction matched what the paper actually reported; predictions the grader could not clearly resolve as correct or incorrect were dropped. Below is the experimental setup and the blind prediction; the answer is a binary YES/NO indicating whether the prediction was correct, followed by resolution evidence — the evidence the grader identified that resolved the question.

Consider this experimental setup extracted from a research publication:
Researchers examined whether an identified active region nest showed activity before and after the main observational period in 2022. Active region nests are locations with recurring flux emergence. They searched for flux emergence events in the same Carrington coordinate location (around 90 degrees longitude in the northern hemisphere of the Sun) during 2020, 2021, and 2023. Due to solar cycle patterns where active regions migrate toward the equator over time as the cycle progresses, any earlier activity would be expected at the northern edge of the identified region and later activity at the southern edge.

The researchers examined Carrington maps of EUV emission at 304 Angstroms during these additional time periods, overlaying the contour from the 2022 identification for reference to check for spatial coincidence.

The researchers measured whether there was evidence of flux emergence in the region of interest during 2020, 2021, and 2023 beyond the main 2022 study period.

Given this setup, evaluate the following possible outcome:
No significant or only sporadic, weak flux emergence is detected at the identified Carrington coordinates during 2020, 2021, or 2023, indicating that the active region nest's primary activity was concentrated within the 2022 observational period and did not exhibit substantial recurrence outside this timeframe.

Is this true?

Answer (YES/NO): NO